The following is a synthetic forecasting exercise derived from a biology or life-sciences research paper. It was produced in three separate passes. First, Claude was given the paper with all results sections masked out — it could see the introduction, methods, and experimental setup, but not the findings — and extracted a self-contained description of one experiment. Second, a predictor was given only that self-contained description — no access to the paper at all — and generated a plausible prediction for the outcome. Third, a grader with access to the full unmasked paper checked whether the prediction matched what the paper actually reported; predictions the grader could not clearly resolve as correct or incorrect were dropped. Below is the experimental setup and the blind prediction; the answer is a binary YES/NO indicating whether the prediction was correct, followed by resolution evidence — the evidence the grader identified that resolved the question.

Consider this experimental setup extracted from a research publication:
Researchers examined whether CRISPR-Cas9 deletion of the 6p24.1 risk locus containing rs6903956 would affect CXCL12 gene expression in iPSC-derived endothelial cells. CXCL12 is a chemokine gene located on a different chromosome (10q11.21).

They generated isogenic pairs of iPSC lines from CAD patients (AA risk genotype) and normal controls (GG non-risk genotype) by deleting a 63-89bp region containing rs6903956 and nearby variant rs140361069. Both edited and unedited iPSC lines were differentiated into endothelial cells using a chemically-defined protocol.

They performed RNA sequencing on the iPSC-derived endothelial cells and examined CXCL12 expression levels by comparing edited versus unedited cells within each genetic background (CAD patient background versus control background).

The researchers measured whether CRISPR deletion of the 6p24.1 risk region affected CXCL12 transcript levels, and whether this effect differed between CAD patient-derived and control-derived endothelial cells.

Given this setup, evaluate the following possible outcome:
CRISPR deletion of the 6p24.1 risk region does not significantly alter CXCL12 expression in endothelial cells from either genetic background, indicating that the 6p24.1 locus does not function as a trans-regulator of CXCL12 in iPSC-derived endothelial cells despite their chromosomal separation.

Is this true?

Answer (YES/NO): NO